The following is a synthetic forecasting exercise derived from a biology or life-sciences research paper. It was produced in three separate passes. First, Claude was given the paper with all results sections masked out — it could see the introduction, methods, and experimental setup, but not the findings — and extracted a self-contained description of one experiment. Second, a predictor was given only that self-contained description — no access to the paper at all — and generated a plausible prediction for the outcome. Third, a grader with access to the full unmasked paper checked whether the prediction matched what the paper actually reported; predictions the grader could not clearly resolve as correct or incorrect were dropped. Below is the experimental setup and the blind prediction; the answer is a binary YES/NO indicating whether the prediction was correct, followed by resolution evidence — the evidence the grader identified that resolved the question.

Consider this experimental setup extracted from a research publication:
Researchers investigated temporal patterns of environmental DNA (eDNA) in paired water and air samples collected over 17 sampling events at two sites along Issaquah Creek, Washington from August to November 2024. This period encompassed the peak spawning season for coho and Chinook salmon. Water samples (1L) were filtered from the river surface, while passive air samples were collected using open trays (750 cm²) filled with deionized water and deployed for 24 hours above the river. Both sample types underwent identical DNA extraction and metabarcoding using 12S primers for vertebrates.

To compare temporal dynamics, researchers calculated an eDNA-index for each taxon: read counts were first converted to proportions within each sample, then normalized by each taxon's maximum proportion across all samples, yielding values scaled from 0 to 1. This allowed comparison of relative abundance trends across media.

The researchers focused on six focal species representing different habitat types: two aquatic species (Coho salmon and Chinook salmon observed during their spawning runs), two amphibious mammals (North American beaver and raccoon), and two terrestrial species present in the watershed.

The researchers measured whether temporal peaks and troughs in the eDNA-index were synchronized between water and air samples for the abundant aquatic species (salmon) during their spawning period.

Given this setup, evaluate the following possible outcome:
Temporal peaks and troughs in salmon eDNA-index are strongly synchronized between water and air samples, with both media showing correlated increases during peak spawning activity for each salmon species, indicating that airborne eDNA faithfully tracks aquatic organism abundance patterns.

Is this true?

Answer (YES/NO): YES